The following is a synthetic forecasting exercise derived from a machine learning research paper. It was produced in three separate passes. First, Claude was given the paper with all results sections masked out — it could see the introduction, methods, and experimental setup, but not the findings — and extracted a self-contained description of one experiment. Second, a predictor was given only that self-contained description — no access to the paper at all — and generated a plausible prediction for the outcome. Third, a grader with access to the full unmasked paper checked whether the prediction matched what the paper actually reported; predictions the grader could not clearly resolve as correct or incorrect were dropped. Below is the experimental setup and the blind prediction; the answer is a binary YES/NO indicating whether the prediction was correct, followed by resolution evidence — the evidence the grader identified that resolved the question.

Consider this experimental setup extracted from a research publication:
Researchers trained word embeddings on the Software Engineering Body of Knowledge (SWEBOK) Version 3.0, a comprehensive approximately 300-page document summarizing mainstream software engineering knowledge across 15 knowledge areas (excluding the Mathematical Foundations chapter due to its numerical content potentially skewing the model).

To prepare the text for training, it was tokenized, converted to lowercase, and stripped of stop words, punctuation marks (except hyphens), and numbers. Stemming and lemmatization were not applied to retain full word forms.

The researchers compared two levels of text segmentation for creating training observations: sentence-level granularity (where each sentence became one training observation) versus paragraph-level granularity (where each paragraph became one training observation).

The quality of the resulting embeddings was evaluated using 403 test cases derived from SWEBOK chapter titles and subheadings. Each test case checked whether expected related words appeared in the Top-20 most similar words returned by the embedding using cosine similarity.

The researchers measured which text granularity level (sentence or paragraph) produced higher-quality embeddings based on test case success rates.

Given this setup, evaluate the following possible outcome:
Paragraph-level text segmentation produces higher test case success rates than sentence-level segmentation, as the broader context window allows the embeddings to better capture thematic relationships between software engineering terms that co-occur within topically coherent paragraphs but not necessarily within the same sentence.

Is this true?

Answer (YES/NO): YES